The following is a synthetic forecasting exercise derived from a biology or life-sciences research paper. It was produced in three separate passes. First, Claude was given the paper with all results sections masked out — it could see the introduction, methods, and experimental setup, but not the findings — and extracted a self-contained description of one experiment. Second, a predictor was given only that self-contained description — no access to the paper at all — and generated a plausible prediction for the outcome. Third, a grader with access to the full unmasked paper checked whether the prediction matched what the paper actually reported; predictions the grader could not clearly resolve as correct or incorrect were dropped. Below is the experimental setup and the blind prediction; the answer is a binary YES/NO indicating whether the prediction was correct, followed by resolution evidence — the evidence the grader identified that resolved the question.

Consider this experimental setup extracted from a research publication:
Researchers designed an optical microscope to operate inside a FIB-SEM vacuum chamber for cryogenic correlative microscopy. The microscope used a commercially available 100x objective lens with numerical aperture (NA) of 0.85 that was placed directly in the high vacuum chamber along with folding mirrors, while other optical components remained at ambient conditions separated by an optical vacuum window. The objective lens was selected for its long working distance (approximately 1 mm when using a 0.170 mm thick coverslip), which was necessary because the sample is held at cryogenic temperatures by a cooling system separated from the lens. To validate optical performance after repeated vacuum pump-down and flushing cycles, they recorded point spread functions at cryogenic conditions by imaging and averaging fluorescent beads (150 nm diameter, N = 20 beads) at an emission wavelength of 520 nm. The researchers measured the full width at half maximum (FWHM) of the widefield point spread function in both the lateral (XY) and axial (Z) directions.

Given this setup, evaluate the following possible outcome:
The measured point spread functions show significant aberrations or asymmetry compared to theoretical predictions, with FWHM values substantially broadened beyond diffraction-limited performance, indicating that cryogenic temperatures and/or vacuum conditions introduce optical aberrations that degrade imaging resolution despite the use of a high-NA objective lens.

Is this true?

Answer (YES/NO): NO